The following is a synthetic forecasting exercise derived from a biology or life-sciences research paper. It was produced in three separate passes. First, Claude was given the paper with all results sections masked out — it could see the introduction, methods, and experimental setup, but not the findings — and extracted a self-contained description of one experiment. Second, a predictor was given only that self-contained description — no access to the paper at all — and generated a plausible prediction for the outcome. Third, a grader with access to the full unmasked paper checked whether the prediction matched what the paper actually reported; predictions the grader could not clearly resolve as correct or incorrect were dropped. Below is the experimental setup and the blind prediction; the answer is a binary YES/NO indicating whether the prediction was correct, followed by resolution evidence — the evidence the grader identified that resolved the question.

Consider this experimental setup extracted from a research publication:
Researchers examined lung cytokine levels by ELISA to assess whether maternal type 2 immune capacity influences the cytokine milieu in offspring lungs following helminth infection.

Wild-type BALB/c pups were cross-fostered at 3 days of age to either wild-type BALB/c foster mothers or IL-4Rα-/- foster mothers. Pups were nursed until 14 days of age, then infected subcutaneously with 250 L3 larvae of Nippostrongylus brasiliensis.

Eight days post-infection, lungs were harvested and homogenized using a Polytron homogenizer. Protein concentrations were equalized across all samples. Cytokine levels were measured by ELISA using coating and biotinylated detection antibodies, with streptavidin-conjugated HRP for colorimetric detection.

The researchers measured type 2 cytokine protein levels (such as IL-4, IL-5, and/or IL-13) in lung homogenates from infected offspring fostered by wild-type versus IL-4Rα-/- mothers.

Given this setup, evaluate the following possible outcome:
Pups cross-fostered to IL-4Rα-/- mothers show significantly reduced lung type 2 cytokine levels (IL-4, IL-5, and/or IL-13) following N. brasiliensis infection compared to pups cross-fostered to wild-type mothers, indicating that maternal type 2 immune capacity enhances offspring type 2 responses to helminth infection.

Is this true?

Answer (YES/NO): YES